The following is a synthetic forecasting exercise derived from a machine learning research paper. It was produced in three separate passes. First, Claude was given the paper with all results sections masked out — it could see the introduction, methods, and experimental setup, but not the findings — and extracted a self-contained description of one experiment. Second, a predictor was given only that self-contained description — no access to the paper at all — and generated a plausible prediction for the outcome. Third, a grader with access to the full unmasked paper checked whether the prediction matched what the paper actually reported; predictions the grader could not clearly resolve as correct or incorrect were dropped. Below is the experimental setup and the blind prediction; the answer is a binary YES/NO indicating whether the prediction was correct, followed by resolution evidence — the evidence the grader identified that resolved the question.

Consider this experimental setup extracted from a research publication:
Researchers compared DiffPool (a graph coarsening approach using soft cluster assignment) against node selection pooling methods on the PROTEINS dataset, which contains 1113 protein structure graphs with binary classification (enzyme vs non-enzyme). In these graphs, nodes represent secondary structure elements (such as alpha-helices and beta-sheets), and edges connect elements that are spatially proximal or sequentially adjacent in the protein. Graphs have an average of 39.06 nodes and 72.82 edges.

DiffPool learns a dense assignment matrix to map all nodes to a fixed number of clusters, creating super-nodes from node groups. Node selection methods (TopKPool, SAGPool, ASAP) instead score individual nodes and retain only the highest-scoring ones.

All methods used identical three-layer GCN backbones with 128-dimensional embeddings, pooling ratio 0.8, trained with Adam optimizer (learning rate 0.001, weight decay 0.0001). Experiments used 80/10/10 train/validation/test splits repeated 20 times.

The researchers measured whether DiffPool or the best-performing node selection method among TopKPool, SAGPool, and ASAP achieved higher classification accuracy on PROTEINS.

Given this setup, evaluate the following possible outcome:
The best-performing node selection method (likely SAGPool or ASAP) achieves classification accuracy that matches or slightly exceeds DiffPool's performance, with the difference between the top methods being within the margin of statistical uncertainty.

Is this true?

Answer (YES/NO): YES